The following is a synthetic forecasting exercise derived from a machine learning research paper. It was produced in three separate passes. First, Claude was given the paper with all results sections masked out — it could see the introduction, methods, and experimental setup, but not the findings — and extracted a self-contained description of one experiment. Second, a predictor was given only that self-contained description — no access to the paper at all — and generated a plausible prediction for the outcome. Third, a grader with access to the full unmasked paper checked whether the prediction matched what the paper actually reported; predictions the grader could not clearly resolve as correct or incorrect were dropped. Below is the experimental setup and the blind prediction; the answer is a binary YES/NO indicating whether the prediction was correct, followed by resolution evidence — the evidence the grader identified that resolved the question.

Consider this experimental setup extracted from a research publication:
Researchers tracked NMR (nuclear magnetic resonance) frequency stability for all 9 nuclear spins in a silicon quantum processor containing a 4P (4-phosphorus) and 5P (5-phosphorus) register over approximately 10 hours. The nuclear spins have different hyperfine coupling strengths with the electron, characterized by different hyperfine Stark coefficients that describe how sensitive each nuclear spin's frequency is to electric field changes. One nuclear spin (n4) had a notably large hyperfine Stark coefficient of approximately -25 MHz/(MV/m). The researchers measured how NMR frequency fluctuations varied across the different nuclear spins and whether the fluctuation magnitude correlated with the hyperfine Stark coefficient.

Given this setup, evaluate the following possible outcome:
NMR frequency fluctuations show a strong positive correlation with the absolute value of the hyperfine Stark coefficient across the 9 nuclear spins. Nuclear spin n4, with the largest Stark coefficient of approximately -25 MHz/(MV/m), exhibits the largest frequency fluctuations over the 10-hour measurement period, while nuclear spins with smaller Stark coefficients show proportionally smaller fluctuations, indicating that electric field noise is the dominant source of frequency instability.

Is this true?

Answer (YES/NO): YES